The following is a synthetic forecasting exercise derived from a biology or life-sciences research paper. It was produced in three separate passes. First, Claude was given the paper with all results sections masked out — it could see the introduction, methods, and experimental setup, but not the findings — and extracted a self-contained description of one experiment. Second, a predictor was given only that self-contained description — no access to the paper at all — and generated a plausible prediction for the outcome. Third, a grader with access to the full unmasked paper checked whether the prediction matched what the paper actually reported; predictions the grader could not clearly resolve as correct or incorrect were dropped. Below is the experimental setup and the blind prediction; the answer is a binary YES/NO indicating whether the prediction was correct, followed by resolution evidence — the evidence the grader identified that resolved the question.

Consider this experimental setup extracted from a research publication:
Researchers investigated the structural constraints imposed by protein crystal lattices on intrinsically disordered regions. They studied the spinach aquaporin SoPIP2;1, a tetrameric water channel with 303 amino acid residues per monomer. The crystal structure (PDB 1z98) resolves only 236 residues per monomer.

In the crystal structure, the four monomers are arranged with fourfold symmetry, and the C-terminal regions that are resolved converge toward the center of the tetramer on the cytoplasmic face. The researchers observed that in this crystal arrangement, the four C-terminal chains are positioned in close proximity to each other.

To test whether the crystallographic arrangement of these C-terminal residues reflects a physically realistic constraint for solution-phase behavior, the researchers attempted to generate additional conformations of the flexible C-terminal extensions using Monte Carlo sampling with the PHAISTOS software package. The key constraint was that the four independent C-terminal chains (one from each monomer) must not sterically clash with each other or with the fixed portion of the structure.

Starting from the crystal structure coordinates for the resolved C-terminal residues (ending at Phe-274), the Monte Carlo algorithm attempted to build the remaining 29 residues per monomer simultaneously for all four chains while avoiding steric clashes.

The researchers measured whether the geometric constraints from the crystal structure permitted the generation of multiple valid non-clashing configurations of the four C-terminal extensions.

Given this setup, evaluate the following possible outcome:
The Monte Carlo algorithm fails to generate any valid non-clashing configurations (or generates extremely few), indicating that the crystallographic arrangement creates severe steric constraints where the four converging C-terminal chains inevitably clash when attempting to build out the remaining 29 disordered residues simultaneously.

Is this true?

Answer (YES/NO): YES